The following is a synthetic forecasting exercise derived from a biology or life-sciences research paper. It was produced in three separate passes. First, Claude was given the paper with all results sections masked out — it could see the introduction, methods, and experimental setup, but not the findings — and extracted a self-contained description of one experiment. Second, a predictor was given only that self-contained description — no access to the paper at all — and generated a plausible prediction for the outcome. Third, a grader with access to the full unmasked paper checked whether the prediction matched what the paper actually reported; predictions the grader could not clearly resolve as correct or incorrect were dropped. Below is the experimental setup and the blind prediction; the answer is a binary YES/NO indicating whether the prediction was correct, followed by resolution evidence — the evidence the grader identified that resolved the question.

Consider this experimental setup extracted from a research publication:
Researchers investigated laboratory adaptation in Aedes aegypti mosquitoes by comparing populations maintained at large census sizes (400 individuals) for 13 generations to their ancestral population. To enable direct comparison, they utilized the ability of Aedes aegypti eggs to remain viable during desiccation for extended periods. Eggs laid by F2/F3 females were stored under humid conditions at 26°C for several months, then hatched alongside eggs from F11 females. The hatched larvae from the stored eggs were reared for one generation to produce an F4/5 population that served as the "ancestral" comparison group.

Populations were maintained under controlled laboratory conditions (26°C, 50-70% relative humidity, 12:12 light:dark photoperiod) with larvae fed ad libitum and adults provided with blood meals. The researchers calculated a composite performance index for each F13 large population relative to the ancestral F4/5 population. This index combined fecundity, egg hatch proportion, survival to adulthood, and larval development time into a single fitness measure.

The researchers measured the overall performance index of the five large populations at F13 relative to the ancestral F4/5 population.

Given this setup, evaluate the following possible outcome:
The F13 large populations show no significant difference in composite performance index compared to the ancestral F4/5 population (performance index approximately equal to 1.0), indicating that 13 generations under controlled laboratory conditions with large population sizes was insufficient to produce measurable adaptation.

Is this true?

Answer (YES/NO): NO